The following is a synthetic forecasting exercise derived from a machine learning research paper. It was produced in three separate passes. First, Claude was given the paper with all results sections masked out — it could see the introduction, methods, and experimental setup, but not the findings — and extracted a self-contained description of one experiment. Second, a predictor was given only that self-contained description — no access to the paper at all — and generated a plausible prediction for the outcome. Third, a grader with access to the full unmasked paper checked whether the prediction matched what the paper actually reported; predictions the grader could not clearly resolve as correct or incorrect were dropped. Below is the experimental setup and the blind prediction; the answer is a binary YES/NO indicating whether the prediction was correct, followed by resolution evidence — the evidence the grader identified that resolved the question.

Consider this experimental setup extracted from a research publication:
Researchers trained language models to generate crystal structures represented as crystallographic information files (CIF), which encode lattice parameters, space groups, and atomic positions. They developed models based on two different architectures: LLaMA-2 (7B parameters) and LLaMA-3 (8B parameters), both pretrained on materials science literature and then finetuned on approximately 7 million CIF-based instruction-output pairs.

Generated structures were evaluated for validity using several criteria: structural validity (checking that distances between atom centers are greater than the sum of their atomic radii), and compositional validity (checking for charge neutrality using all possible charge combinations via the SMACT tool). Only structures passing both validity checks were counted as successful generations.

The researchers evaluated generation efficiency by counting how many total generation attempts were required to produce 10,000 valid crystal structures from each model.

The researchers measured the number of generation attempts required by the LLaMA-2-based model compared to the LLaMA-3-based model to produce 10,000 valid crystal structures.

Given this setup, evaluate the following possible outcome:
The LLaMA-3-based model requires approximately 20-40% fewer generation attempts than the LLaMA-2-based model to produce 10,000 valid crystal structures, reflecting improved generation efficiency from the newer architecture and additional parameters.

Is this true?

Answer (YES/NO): NO